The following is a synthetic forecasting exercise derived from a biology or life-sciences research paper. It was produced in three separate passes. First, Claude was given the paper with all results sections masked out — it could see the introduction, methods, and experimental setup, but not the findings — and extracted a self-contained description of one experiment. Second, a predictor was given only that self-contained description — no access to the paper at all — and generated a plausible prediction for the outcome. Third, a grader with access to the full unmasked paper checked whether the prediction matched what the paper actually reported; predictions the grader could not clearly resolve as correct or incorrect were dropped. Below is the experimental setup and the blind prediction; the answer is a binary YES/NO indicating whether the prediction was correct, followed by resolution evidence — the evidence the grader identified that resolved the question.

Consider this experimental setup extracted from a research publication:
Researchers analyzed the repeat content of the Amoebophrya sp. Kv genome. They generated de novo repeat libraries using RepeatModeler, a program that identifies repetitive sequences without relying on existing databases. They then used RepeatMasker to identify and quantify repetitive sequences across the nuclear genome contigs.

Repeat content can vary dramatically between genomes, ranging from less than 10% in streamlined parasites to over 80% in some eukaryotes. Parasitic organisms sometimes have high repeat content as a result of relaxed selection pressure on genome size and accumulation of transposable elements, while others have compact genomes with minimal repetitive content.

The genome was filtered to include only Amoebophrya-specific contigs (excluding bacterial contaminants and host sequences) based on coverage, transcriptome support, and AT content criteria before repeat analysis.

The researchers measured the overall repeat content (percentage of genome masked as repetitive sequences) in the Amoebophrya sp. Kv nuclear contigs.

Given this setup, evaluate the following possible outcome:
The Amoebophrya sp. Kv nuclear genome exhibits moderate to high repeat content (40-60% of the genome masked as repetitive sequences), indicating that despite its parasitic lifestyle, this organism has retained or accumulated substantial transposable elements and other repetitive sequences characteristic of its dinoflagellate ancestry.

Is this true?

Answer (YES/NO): NO